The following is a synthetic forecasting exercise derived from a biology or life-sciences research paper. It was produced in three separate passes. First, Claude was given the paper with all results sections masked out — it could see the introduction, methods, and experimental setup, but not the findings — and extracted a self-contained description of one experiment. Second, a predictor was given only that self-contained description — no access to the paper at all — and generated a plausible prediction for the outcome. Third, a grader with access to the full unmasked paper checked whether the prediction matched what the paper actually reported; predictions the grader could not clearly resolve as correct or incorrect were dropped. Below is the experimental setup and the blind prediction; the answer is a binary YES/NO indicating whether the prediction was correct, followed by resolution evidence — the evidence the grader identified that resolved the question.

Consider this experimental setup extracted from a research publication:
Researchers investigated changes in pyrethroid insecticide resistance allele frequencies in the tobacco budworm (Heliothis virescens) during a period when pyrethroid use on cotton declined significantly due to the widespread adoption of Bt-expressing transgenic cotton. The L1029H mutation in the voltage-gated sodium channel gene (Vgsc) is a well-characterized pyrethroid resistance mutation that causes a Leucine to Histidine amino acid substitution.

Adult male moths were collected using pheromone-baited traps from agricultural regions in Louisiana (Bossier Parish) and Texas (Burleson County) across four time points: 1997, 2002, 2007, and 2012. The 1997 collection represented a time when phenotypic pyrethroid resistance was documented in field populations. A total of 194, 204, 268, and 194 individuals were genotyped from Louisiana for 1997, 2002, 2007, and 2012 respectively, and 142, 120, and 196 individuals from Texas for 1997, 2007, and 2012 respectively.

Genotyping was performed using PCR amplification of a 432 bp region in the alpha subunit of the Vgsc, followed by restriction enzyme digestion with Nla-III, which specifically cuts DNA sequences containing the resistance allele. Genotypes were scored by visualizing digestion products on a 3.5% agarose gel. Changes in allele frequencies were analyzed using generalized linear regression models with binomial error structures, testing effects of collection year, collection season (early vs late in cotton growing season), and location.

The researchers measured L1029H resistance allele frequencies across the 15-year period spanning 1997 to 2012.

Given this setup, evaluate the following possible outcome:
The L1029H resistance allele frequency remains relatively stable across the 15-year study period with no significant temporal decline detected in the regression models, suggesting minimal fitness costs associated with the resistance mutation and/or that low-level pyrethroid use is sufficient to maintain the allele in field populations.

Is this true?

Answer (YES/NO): NO